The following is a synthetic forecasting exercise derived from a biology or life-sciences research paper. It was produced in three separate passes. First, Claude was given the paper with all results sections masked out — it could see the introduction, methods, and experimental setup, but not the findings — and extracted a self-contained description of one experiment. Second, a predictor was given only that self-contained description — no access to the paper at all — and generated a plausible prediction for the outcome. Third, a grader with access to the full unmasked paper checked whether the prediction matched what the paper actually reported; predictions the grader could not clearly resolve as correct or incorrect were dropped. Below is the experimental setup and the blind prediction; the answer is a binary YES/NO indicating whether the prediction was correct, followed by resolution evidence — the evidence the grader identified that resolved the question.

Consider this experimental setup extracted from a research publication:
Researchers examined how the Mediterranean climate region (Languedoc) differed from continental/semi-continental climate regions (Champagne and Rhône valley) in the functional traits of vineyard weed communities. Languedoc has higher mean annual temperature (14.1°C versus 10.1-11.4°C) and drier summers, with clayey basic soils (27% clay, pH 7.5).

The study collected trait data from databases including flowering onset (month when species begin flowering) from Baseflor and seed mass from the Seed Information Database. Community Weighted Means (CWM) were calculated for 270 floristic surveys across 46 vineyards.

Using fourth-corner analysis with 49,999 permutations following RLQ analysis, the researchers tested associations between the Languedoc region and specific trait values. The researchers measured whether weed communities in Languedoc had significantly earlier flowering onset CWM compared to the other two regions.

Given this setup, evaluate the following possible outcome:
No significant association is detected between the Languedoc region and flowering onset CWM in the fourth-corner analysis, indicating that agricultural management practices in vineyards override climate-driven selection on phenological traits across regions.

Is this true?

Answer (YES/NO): NO